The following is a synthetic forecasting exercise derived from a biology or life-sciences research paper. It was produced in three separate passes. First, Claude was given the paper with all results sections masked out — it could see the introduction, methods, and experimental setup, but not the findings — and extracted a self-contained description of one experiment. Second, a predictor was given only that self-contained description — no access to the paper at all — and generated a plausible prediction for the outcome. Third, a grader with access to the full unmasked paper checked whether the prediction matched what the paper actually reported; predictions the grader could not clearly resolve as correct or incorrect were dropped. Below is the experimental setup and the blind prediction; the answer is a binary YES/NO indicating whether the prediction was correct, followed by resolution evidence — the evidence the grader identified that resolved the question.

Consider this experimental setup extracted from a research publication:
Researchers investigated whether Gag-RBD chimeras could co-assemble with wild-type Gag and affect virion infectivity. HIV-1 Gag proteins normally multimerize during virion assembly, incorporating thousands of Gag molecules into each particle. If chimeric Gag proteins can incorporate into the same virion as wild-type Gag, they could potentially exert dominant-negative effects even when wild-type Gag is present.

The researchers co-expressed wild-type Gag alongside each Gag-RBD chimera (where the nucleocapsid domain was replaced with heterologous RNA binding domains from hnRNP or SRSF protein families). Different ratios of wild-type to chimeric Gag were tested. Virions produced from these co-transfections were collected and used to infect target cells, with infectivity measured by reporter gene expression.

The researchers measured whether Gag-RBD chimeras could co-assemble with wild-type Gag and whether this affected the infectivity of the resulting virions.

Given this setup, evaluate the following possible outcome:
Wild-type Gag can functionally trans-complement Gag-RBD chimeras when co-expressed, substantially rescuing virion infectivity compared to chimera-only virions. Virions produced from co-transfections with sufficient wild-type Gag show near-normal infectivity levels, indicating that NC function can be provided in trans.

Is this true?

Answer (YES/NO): NO